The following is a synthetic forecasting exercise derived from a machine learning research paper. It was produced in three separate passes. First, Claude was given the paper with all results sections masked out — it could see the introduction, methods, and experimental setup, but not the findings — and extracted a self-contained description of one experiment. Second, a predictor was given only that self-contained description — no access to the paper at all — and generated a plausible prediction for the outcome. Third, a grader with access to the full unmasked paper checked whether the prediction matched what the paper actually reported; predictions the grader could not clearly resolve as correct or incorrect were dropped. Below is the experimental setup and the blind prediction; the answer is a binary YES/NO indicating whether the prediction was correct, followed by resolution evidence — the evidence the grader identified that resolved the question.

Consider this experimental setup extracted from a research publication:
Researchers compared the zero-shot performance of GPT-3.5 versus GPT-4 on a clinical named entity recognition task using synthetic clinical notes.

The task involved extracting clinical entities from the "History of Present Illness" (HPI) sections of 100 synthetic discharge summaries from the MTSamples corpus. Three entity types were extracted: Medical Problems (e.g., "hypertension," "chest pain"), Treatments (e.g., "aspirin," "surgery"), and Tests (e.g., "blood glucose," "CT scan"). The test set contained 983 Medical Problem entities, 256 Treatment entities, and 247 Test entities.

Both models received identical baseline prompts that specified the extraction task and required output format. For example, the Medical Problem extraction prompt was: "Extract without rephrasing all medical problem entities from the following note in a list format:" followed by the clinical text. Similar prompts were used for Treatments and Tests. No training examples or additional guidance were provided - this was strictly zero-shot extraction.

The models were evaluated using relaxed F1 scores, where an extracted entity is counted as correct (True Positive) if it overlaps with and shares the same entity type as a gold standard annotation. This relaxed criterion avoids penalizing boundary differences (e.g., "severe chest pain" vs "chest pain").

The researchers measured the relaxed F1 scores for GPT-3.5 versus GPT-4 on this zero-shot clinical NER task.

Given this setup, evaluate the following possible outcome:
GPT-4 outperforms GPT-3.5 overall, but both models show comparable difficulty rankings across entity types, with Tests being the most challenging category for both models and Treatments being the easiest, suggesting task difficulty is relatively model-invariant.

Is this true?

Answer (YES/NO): NO